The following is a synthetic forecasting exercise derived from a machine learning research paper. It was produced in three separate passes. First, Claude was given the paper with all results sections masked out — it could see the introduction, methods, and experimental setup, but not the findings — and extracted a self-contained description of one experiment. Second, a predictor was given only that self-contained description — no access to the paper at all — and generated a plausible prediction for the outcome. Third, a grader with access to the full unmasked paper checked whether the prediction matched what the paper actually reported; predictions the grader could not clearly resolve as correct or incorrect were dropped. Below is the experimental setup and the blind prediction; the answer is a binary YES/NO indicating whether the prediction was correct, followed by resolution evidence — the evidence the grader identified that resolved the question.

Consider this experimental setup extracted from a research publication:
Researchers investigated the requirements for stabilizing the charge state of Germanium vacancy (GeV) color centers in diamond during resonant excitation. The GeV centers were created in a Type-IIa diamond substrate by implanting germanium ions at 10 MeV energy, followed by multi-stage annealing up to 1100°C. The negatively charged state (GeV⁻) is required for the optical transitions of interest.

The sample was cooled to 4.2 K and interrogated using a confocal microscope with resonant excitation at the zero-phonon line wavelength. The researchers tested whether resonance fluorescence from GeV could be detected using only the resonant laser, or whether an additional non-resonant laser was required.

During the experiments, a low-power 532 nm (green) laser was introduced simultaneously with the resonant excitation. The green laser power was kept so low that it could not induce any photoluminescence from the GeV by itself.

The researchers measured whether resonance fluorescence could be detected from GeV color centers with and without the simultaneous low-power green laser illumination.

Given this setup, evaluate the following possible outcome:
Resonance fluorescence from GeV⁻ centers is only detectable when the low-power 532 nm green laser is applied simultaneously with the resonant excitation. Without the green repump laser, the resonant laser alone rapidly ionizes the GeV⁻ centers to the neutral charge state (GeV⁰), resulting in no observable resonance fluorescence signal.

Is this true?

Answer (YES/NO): YES